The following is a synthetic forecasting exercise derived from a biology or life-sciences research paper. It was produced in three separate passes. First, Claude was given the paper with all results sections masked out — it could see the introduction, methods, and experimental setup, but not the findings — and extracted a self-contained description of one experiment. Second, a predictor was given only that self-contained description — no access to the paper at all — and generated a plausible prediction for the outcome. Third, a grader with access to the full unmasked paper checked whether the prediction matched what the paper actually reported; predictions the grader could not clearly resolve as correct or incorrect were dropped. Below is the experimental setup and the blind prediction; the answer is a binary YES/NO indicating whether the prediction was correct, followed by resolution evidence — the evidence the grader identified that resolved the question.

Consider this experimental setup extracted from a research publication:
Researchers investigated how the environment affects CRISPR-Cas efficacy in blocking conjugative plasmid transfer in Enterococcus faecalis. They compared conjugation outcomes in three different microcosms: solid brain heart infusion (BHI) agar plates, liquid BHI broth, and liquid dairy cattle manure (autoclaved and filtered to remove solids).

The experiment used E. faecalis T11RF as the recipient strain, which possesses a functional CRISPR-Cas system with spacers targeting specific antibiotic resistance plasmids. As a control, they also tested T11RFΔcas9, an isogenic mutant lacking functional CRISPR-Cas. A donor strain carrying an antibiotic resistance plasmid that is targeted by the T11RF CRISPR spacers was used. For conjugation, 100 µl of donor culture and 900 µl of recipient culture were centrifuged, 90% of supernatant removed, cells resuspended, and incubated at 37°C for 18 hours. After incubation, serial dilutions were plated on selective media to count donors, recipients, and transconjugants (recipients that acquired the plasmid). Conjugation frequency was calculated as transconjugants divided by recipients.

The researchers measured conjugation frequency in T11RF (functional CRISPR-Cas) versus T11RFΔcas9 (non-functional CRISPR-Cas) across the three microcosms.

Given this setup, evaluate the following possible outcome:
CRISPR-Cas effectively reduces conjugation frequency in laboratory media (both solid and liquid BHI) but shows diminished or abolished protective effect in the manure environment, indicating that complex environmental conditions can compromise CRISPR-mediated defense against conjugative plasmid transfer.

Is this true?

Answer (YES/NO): NO